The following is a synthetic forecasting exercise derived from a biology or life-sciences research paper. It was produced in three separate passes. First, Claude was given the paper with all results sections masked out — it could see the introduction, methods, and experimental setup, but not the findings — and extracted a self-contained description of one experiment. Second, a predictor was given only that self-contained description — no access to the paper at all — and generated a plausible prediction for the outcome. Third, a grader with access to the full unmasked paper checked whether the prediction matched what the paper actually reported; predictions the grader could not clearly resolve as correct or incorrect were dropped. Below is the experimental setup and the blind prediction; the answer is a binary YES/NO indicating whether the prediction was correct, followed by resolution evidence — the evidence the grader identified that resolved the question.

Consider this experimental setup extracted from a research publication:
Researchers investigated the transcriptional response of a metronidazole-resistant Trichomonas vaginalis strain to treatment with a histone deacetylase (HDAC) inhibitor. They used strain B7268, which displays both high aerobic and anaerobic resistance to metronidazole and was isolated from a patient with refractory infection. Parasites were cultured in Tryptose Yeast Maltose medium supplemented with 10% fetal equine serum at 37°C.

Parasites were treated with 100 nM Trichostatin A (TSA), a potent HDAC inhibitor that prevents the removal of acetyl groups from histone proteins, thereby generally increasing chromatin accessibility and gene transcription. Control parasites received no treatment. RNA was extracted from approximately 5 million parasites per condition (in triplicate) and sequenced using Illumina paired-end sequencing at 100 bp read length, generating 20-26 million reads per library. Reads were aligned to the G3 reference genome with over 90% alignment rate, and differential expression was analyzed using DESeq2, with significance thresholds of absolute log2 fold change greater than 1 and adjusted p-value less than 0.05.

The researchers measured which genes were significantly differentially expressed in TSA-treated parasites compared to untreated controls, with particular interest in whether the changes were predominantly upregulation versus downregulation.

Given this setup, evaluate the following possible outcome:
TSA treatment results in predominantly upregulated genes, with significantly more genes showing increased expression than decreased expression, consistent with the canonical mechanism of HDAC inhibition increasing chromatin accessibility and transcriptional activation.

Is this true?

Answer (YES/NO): YES